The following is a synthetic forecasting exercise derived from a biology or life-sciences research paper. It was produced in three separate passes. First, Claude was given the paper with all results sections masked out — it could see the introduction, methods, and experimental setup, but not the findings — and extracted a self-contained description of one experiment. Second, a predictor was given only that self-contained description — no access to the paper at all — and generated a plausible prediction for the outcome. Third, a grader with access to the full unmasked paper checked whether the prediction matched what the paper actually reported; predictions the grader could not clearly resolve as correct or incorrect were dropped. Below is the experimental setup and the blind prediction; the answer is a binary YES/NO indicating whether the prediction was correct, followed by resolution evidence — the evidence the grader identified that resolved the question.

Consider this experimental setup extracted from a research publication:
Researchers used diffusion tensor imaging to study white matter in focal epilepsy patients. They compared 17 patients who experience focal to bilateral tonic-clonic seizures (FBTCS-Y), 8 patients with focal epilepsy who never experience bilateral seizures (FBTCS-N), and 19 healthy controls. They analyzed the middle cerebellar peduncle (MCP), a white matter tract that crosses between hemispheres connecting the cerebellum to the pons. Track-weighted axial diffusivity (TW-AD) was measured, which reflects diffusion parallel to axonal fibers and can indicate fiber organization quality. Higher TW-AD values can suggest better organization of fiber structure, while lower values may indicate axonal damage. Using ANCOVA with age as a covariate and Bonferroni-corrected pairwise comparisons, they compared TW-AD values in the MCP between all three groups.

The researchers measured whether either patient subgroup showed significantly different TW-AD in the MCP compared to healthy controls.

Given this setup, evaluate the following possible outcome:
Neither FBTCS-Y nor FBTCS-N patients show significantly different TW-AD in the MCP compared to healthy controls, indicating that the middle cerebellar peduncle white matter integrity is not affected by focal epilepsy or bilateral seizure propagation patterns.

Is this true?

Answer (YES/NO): NO